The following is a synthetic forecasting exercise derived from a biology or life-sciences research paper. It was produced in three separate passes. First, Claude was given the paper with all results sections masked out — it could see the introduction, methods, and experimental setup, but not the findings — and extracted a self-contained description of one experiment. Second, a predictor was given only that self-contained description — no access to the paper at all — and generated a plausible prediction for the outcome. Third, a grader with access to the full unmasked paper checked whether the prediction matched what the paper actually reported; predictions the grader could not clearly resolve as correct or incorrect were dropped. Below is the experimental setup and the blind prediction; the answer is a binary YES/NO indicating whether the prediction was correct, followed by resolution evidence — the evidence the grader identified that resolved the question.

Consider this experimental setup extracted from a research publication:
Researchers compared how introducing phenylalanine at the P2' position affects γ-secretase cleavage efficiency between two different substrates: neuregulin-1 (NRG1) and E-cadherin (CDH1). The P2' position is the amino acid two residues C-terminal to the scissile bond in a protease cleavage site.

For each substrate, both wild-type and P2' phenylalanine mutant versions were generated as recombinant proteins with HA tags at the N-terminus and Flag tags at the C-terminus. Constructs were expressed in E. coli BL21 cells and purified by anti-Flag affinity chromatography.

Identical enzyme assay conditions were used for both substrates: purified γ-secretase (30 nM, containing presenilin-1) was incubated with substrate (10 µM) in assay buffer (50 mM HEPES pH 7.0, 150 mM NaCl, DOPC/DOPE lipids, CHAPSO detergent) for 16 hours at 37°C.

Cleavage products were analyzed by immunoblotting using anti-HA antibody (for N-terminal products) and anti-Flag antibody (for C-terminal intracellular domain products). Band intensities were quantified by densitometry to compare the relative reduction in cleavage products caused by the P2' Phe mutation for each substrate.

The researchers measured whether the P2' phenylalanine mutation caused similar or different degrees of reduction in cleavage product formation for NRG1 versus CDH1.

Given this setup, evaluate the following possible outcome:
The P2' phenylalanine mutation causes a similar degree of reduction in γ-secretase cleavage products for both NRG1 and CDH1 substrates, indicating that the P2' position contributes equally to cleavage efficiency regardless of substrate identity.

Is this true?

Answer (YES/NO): NO